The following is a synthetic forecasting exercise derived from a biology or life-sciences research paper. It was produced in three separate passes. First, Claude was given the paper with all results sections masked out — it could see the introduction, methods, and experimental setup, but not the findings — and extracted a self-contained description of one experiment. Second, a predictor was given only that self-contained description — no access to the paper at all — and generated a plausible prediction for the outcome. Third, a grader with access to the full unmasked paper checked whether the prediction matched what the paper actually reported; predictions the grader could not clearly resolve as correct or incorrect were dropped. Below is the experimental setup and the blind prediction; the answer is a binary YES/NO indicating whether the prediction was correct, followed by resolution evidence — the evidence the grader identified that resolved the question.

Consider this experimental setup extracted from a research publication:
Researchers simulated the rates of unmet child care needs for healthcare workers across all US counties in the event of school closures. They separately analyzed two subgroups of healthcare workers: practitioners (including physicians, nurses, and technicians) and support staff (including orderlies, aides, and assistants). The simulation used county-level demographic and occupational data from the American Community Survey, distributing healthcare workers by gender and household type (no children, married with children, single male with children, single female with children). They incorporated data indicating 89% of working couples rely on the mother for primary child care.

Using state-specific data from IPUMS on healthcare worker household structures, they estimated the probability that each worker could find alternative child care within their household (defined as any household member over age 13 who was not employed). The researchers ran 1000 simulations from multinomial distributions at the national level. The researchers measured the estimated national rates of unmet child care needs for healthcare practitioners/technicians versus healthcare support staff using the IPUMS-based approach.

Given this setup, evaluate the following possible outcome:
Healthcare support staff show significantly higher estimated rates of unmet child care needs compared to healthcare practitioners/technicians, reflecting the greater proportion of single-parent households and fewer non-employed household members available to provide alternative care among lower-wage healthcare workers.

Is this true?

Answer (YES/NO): NO